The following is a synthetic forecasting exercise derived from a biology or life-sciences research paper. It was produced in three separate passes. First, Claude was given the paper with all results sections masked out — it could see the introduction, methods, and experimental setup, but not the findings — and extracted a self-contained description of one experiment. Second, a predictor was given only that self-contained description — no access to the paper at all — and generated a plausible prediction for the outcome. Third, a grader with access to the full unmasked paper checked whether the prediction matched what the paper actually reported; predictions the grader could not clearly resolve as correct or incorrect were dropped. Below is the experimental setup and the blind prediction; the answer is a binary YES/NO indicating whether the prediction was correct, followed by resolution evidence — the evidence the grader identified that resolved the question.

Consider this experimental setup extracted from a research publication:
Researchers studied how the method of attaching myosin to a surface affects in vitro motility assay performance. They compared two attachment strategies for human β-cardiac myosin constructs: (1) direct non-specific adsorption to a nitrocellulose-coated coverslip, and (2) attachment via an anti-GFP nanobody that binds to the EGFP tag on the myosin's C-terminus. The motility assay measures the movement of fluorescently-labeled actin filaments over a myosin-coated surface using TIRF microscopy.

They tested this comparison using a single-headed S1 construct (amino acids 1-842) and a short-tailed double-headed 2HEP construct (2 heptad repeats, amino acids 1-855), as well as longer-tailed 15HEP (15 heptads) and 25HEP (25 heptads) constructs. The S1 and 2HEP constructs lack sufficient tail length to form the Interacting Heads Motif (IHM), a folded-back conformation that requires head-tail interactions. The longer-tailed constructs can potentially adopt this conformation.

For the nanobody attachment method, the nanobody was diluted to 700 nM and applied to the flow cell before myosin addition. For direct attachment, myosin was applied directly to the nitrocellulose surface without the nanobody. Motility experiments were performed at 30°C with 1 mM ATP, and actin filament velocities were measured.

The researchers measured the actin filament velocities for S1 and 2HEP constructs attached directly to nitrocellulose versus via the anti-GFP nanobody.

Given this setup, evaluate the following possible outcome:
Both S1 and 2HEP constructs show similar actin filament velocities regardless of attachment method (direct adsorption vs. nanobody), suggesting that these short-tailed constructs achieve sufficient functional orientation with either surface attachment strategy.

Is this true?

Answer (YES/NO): NO